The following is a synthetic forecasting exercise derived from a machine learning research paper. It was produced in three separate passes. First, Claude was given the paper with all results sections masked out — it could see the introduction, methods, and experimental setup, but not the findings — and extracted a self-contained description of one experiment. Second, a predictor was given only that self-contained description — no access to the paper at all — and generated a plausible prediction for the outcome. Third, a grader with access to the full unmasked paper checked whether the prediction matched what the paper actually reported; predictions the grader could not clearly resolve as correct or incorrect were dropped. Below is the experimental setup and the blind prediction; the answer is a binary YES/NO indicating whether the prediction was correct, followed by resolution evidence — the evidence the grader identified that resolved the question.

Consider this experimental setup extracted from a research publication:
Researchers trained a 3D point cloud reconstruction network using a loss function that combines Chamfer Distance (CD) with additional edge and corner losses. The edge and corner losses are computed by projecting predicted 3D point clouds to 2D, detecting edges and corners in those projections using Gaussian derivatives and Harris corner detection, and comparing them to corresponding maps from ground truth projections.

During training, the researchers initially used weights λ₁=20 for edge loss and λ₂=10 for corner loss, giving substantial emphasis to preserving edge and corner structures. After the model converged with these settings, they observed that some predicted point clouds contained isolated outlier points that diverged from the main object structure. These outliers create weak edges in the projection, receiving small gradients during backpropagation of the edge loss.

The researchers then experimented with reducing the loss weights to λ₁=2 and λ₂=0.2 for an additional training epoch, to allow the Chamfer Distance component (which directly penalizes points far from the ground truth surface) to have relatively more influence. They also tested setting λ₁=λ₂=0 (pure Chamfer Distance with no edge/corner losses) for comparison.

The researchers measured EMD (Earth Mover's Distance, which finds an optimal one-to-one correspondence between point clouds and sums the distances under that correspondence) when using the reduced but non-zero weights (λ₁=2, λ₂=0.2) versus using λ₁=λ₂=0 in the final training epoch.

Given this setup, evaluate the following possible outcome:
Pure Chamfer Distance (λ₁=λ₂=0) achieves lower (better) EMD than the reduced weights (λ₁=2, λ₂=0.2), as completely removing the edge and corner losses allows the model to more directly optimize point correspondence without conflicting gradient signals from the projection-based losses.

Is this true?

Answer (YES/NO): NO